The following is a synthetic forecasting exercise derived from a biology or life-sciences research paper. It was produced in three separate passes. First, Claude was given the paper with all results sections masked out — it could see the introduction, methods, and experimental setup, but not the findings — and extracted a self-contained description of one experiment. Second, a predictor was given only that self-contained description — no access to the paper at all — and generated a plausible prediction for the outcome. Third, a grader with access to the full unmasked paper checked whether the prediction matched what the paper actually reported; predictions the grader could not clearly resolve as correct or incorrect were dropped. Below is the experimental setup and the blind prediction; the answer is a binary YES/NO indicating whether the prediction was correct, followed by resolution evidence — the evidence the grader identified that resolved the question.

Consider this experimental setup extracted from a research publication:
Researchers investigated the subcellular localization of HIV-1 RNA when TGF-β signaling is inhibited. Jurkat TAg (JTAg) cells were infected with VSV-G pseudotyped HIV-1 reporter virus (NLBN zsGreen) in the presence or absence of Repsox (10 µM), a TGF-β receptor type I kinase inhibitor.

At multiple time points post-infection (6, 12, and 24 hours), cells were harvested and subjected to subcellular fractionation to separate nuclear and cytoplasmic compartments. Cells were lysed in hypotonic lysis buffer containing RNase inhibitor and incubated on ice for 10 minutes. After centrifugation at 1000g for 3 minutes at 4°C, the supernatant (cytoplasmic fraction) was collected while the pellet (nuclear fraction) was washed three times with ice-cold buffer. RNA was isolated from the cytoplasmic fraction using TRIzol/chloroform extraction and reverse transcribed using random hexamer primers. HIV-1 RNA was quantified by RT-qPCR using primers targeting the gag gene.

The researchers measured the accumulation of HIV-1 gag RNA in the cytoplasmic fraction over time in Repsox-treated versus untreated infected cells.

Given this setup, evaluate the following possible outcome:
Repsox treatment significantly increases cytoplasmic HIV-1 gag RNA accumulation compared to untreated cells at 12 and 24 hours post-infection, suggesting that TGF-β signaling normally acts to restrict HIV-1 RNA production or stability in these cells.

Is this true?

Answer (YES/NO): NO